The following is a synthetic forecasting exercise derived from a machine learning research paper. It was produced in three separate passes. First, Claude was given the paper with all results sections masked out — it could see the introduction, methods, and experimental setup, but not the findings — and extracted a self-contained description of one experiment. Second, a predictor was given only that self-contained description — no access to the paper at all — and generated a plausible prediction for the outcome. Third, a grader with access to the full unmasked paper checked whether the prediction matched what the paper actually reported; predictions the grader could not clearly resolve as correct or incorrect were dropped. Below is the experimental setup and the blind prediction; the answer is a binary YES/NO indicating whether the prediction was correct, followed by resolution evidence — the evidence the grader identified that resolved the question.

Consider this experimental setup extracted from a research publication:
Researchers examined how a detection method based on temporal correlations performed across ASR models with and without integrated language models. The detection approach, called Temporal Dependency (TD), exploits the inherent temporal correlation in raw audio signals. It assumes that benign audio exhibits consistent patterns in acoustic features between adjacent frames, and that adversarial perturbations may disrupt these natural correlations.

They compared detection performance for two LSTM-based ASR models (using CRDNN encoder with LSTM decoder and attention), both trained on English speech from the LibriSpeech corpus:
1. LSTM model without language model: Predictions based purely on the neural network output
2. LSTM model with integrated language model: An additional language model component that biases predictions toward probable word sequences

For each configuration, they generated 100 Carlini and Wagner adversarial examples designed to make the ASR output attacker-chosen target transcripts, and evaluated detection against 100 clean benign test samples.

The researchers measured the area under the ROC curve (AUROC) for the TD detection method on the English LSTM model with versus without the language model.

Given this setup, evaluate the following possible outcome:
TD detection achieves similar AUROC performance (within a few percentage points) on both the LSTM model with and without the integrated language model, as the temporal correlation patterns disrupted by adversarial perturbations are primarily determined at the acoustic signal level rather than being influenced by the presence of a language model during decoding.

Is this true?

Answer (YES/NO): NO